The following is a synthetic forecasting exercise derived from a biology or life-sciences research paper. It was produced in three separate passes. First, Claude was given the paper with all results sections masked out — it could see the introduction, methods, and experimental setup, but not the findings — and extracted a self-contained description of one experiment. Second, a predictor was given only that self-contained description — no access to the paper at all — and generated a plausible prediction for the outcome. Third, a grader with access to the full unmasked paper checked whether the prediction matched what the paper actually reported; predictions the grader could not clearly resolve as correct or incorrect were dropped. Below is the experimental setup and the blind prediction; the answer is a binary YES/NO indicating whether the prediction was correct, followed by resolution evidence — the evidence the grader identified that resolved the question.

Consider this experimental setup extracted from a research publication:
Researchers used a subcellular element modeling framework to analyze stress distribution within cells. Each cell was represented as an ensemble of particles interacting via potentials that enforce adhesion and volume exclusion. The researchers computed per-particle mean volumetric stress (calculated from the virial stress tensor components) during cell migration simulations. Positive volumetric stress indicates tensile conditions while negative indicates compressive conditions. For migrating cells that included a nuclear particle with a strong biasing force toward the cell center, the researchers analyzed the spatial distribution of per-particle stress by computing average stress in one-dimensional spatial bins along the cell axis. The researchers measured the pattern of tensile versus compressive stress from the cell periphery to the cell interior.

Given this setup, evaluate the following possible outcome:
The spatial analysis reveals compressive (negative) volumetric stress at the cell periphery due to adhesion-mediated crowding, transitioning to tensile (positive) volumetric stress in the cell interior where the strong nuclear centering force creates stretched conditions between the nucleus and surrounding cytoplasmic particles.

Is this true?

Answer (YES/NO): NO